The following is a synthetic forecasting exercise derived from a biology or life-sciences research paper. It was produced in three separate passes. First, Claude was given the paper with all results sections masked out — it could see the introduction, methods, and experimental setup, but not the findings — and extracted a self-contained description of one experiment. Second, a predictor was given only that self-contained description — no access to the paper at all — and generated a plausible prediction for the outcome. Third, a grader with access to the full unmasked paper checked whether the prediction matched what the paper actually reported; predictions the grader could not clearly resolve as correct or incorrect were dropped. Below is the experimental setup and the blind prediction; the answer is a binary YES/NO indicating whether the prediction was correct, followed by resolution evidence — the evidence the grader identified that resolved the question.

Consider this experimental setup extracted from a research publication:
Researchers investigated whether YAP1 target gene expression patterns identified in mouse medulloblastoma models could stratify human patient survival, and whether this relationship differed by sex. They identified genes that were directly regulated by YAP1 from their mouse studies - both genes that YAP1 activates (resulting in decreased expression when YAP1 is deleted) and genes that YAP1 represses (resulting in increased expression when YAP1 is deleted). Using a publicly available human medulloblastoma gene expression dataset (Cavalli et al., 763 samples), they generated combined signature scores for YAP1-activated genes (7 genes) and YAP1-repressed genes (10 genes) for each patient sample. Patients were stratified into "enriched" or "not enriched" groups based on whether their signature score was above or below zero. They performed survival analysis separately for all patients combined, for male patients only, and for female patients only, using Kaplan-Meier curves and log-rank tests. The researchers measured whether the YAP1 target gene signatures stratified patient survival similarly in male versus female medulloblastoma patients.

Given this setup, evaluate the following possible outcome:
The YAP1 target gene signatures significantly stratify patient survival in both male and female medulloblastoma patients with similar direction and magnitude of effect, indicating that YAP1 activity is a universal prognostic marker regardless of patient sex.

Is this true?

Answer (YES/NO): NO